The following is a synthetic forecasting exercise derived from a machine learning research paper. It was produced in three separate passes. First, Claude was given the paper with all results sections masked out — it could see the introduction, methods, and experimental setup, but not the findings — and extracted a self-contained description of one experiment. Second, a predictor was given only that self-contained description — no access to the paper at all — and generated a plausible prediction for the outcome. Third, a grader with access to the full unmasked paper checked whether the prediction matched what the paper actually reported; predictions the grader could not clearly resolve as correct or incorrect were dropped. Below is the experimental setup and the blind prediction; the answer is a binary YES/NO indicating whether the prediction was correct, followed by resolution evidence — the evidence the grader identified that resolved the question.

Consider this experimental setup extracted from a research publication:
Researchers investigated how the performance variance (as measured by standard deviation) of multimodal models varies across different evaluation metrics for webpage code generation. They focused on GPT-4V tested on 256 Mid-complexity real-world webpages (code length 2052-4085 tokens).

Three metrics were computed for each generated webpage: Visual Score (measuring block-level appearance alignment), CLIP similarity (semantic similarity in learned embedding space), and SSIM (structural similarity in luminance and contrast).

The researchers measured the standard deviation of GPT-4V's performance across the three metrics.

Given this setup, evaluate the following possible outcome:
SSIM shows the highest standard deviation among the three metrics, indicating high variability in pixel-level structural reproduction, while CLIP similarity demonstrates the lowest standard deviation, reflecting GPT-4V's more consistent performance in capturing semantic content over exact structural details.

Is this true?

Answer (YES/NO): NO